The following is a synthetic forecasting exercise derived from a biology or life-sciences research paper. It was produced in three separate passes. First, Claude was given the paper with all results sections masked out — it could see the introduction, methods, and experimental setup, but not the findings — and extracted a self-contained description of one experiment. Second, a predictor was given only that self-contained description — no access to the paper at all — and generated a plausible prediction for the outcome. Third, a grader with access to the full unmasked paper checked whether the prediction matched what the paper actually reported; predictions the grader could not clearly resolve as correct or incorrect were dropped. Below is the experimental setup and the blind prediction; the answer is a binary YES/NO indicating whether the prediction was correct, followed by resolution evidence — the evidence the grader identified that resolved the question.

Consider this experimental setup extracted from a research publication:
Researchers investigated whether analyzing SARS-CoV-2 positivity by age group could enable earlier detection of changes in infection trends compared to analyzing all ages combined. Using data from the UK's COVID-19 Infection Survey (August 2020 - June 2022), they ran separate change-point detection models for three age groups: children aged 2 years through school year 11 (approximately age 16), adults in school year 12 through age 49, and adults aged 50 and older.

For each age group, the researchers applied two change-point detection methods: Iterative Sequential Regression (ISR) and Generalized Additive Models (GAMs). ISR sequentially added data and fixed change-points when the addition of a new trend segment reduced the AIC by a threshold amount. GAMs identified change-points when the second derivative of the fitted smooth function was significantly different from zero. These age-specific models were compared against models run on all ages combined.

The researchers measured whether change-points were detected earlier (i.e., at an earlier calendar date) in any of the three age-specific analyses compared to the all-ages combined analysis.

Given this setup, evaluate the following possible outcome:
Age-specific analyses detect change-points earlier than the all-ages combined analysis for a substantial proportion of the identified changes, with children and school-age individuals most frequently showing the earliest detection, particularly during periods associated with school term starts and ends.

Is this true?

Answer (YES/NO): NO